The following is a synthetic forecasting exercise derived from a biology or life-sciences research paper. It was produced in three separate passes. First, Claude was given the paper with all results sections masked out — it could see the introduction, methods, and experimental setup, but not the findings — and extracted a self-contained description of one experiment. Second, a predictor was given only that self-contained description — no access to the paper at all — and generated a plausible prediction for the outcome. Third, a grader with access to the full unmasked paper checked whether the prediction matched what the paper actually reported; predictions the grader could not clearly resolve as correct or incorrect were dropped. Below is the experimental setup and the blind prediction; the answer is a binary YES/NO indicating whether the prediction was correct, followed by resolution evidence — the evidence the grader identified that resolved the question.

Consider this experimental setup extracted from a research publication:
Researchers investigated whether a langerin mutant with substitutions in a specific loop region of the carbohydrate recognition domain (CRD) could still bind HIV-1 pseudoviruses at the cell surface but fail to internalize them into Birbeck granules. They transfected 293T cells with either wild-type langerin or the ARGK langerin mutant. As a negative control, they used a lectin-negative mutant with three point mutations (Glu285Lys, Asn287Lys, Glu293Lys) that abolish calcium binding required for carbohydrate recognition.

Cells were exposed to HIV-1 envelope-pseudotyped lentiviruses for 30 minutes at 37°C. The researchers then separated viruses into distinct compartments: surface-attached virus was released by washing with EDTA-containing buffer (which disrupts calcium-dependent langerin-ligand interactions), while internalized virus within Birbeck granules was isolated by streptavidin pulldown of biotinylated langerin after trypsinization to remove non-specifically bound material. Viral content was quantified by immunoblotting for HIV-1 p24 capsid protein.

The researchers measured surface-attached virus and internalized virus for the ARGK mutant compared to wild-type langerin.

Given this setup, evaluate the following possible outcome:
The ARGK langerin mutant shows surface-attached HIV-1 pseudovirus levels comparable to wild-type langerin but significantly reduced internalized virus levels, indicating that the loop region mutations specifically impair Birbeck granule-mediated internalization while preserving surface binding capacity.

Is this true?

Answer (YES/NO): YES